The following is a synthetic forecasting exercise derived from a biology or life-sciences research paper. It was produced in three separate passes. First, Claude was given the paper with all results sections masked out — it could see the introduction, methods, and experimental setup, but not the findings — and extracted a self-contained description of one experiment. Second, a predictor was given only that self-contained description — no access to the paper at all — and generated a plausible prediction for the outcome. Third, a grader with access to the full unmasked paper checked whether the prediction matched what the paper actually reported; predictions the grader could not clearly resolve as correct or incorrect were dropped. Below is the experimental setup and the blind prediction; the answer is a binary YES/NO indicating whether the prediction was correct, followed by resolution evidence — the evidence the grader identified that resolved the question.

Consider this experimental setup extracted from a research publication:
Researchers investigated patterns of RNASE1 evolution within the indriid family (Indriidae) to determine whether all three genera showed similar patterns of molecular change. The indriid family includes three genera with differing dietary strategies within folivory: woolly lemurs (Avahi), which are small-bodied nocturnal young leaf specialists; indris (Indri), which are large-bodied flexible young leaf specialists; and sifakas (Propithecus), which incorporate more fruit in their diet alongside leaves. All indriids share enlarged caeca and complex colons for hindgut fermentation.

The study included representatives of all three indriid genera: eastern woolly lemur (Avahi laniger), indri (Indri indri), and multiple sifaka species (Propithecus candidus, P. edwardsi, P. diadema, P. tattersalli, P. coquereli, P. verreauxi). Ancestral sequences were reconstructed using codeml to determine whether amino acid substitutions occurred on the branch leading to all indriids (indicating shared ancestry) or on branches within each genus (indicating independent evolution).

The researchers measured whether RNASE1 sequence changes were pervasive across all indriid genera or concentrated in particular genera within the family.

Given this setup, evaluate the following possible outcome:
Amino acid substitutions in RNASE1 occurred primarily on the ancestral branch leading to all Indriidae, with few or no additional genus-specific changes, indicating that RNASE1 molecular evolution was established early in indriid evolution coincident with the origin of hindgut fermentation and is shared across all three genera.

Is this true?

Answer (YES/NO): YES